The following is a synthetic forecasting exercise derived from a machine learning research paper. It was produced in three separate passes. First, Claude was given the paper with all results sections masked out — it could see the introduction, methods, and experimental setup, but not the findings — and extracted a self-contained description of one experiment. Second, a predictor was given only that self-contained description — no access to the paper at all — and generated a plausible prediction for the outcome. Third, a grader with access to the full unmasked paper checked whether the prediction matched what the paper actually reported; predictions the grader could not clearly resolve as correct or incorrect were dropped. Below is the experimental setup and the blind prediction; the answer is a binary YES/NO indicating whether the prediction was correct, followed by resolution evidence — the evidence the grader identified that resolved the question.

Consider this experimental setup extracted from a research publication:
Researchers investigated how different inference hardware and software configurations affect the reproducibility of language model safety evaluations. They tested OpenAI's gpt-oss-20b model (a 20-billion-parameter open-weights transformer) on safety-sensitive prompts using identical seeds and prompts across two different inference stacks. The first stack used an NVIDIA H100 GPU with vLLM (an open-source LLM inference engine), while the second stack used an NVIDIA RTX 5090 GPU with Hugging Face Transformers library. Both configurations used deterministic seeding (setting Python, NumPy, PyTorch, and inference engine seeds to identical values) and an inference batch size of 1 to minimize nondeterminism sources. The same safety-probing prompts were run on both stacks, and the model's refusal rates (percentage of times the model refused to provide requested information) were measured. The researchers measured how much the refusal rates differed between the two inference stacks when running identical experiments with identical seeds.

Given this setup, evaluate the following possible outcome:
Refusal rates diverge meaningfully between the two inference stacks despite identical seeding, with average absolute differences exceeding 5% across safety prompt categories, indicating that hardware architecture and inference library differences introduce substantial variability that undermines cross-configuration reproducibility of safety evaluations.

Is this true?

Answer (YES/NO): YES